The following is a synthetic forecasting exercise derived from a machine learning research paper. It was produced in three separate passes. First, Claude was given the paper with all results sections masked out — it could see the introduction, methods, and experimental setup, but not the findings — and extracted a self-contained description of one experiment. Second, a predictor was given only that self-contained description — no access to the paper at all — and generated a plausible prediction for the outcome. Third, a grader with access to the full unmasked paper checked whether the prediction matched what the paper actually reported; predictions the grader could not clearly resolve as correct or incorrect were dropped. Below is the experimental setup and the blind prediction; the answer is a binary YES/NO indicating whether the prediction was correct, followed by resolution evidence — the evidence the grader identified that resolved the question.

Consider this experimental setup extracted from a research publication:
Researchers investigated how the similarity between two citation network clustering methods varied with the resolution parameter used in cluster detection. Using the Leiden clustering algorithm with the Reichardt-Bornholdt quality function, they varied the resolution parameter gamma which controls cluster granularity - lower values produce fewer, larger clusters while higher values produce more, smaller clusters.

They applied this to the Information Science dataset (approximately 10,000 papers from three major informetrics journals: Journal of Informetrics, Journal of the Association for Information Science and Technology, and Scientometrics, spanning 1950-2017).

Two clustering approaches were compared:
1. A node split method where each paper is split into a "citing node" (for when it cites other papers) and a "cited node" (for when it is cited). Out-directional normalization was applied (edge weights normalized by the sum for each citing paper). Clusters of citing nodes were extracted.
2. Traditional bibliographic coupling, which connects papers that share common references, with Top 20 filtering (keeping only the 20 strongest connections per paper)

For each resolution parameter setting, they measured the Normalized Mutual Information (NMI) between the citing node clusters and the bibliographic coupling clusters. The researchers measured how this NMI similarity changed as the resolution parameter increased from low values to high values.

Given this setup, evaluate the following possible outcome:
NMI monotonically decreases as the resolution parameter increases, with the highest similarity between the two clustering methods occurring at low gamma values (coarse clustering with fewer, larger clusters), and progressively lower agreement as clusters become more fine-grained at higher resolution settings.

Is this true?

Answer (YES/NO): NO